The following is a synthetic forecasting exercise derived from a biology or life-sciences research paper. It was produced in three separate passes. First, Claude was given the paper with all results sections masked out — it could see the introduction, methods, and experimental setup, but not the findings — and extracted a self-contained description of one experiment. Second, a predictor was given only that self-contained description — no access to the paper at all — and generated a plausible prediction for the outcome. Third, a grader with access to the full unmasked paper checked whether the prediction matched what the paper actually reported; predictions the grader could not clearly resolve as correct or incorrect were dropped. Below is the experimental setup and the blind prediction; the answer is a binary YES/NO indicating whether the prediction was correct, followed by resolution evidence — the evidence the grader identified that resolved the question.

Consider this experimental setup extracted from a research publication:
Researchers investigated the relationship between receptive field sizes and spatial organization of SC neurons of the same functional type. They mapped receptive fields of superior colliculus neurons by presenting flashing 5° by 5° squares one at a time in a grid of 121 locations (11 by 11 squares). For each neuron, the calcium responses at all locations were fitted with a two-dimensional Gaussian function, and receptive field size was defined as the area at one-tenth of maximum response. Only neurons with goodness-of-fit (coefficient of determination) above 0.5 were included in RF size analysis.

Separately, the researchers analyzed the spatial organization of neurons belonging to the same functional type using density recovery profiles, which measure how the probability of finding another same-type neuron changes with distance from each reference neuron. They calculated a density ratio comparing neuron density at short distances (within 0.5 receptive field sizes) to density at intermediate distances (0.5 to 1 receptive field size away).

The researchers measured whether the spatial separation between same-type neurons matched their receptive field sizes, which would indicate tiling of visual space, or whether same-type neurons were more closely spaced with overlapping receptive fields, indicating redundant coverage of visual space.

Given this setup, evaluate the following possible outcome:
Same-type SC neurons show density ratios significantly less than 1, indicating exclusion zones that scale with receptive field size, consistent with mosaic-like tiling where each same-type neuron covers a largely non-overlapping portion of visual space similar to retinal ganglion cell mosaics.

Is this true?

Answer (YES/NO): NO